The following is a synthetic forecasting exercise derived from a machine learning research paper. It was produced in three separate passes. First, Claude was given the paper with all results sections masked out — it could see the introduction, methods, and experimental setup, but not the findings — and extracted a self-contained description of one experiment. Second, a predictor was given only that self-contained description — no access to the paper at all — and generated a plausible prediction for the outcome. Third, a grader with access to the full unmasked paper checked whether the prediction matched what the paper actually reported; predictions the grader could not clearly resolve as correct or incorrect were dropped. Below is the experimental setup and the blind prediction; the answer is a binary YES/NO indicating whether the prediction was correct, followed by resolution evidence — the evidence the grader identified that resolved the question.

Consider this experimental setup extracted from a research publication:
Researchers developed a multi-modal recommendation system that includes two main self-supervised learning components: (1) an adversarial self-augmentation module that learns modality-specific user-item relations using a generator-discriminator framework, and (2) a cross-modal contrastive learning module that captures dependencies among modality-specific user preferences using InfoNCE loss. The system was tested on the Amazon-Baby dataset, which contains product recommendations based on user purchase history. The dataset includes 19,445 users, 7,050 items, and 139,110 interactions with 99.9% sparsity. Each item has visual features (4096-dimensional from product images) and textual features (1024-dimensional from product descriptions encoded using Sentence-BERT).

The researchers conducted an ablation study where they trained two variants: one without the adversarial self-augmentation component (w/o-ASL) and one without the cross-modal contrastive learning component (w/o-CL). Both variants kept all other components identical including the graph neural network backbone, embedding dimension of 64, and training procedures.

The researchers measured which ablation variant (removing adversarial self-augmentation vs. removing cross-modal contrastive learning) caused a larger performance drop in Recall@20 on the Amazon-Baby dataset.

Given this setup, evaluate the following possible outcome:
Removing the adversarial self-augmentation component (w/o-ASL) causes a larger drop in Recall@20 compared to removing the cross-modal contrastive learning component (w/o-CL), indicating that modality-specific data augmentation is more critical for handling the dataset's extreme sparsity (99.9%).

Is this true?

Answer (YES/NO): YES